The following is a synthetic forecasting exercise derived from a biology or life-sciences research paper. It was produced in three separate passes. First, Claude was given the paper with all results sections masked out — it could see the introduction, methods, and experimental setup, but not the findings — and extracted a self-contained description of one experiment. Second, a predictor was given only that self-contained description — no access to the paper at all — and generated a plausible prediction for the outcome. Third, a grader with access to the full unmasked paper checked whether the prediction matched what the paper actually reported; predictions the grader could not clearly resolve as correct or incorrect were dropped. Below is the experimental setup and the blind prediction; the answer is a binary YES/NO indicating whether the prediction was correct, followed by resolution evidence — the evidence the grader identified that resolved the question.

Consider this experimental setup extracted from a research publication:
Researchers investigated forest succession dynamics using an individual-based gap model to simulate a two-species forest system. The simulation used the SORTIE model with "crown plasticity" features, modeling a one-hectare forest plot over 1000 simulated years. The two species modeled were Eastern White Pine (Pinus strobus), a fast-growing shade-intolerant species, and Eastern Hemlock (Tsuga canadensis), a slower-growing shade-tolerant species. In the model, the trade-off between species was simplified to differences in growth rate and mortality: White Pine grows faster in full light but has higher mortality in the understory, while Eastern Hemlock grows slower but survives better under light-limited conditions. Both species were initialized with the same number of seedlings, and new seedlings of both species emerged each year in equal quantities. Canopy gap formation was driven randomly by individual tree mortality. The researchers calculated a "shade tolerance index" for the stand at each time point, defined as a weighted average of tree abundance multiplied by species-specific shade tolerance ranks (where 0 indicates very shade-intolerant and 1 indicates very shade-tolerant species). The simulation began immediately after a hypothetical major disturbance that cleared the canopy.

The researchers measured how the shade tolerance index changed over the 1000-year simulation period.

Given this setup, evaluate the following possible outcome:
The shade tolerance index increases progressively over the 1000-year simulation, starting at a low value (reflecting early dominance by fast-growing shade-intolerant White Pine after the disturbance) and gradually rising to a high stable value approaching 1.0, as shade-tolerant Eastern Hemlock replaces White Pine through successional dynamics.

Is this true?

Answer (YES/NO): NO